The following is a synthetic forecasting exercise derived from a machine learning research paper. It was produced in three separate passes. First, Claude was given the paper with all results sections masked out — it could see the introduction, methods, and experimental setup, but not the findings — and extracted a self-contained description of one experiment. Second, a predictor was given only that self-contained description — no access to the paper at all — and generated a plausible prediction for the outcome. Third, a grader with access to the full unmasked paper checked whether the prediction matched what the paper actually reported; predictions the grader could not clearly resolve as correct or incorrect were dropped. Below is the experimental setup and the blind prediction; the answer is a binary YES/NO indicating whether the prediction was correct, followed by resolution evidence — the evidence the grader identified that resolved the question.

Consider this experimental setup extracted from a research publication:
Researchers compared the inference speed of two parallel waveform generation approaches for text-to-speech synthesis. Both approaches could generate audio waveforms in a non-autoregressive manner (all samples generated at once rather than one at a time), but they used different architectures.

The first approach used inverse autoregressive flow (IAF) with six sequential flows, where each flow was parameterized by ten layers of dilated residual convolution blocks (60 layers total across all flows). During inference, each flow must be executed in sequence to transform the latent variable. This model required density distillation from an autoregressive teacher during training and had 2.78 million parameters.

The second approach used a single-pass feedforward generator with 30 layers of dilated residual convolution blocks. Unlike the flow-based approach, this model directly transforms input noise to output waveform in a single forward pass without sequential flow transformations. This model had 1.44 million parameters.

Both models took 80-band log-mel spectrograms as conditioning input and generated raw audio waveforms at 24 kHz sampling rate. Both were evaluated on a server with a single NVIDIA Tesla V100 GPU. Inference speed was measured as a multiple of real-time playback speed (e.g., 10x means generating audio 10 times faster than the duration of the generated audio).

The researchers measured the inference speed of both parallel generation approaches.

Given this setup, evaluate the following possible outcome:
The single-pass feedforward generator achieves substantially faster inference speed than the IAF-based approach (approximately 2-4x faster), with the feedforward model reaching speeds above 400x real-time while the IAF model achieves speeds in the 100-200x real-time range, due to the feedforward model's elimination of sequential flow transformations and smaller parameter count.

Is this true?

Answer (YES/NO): NO